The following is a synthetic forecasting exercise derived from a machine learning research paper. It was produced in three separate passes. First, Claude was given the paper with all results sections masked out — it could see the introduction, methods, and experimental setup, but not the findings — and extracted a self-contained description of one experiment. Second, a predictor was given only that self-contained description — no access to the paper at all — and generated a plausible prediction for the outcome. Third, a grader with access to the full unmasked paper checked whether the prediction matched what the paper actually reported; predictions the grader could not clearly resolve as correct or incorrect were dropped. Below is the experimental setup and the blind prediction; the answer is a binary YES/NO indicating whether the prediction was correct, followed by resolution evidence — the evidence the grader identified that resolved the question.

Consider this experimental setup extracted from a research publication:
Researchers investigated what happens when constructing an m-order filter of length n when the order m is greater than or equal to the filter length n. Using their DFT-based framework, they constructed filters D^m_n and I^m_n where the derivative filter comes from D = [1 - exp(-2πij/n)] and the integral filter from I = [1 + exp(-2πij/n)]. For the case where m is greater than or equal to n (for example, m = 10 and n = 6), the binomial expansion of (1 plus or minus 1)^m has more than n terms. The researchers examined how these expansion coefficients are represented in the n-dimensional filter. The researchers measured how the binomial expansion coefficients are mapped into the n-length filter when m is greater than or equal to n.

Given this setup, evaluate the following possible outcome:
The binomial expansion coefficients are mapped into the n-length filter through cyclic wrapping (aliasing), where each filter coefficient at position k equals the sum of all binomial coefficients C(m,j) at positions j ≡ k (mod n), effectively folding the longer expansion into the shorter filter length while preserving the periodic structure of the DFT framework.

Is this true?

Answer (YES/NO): YES